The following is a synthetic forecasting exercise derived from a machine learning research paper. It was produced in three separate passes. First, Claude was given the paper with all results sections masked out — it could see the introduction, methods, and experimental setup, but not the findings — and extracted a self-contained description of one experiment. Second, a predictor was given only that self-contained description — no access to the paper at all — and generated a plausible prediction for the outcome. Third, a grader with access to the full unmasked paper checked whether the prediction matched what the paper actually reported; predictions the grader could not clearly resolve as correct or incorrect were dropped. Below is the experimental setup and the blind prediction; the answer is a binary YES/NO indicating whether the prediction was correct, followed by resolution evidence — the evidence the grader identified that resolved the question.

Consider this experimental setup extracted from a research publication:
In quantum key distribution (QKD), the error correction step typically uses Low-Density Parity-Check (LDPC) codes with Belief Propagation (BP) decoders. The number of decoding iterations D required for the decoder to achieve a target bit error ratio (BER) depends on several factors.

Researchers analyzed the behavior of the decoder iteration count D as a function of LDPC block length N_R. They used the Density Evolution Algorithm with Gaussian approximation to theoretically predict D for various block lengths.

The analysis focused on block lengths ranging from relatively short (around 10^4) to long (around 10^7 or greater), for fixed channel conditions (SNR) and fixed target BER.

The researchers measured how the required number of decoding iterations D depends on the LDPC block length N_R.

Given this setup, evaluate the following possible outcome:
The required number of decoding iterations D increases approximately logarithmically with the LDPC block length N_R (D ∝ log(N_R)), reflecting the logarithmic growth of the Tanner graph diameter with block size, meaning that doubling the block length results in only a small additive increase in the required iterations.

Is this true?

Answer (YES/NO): NO